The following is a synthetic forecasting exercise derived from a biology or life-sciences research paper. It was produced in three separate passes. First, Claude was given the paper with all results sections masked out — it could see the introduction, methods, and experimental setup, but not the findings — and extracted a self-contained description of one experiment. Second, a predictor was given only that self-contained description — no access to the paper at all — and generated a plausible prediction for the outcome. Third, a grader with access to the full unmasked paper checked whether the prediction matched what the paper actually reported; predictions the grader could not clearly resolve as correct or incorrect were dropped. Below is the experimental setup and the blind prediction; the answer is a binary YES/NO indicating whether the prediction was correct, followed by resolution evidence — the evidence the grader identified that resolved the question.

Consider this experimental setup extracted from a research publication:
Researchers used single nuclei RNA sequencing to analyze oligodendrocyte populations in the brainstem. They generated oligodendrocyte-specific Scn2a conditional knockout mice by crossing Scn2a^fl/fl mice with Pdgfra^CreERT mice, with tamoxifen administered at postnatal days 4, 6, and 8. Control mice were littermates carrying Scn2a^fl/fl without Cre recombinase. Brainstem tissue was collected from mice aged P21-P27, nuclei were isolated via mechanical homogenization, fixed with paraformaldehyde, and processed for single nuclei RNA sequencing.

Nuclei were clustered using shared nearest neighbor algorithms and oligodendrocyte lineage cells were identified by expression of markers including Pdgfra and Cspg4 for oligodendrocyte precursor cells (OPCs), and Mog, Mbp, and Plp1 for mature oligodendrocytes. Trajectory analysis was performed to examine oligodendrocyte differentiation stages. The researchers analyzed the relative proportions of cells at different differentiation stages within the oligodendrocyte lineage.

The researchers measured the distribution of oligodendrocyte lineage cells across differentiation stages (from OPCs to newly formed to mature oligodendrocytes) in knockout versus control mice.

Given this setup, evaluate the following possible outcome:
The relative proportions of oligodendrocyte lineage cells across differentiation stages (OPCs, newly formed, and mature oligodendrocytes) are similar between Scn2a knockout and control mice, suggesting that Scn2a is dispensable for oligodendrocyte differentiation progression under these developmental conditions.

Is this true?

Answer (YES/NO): NO